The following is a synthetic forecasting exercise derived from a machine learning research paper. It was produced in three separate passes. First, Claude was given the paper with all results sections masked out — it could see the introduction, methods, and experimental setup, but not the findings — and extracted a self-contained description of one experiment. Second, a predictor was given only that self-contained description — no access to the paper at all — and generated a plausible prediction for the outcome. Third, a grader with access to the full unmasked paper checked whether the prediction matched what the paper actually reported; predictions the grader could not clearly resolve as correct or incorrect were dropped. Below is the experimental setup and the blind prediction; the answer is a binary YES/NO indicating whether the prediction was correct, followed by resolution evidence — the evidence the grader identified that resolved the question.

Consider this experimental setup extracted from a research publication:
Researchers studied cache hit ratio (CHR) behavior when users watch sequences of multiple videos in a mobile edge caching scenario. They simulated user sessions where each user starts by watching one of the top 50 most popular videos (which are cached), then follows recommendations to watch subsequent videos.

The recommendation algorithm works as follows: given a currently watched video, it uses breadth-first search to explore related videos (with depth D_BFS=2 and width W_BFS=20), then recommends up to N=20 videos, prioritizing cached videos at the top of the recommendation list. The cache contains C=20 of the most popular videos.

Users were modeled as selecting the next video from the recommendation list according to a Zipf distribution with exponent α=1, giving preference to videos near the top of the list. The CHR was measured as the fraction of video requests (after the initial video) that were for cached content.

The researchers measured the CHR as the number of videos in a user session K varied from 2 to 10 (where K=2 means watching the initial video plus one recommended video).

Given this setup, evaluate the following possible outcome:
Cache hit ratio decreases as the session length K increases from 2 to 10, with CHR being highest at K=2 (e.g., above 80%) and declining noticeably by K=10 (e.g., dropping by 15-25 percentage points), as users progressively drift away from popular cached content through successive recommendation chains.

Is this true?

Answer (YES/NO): NO